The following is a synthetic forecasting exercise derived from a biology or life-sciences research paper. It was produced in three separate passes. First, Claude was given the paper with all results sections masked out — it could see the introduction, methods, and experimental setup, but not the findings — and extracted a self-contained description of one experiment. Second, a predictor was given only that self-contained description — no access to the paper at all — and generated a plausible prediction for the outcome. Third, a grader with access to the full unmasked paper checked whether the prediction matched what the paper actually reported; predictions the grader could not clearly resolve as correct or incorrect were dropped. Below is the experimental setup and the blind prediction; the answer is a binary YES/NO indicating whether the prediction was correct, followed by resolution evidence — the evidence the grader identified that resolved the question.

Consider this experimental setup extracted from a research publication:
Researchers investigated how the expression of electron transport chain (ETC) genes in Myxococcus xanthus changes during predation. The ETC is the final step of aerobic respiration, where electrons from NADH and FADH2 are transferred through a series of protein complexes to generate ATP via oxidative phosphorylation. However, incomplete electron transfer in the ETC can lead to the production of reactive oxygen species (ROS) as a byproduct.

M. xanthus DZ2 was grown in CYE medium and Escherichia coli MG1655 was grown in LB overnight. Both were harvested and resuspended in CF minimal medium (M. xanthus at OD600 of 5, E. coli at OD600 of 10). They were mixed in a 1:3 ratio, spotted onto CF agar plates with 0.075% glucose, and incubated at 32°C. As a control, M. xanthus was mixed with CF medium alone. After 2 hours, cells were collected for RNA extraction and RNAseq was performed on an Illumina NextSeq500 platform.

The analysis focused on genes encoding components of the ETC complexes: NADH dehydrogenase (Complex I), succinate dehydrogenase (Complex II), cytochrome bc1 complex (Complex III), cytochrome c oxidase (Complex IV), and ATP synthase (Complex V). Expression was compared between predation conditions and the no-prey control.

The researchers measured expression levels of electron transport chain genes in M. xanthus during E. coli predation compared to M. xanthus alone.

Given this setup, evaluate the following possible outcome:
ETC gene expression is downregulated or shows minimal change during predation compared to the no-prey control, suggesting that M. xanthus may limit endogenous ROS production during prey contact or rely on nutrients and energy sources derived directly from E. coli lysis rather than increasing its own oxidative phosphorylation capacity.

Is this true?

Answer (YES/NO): NO